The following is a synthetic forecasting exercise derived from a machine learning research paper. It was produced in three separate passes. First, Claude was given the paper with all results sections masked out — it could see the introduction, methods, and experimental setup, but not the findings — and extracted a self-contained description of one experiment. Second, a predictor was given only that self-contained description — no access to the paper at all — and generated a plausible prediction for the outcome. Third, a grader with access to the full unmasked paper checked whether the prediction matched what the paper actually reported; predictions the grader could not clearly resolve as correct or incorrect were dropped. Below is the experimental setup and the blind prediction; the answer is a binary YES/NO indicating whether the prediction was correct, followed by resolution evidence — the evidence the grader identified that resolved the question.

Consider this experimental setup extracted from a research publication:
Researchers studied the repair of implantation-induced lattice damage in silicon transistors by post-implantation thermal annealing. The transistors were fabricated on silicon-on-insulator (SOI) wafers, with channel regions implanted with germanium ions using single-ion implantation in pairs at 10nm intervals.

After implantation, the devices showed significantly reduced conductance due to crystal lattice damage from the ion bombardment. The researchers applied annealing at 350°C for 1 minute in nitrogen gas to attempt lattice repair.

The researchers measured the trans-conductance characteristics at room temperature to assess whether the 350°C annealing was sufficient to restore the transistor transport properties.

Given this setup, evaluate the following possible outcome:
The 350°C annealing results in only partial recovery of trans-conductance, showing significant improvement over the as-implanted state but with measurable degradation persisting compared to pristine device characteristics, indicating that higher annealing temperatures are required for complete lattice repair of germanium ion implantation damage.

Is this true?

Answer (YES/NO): NO